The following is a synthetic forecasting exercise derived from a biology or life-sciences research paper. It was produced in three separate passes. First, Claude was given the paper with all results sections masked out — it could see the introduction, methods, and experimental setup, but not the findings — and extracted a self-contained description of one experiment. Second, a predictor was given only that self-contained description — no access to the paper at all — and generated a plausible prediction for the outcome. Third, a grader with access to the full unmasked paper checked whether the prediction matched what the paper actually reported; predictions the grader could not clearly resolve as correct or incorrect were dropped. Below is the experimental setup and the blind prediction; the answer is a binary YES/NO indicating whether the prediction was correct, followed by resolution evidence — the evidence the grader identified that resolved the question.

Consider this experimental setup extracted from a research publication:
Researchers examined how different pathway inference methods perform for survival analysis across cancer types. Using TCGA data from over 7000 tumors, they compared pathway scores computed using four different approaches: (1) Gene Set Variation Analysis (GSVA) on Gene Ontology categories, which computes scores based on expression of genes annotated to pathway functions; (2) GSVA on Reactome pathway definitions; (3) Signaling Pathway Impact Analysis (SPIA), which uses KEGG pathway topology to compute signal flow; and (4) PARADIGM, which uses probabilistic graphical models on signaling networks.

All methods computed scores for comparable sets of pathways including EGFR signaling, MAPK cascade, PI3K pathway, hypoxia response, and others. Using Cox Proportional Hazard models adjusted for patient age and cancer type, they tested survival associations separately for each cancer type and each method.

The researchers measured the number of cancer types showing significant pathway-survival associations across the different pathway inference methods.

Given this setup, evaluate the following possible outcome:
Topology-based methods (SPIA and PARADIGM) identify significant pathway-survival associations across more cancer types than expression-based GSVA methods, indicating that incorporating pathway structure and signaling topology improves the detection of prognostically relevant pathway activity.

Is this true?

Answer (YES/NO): NO